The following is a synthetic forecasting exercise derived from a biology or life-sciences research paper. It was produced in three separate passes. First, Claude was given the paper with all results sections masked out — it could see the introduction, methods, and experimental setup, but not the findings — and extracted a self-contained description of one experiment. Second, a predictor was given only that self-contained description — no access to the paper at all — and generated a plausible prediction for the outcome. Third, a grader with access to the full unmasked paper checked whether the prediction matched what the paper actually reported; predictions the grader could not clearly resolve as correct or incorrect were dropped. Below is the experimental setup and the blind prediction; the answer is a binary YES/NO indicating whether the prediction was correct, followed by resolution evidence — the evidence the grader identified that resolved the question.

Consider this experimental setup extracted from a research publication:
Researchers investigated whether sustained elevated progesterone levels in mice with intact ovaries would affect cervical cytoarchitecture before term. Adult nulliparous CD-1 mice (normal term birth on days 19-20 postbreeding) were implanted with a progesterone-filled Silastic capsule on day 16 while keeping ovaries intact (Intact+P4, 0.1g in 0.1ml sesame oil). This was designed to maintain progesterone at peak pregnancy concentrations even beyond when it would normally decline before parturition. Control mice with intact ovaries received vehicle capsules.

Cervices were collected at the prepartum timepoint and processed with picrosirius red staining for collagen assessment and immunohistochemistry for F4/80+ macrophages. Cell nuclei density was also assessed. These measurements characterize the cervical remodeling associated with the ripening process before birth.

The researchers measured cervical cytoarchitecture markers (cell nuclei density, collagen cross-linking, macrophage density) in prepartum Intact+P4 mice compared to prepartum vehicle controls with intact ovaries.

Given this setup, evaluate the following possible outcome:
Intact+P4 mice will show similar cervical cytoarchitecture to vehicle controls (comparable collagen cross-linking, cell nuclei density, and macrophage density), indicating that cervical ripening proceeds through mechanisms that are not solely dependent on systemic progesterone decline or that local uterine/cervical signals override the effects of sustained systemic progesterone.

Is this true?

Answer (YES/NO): YES